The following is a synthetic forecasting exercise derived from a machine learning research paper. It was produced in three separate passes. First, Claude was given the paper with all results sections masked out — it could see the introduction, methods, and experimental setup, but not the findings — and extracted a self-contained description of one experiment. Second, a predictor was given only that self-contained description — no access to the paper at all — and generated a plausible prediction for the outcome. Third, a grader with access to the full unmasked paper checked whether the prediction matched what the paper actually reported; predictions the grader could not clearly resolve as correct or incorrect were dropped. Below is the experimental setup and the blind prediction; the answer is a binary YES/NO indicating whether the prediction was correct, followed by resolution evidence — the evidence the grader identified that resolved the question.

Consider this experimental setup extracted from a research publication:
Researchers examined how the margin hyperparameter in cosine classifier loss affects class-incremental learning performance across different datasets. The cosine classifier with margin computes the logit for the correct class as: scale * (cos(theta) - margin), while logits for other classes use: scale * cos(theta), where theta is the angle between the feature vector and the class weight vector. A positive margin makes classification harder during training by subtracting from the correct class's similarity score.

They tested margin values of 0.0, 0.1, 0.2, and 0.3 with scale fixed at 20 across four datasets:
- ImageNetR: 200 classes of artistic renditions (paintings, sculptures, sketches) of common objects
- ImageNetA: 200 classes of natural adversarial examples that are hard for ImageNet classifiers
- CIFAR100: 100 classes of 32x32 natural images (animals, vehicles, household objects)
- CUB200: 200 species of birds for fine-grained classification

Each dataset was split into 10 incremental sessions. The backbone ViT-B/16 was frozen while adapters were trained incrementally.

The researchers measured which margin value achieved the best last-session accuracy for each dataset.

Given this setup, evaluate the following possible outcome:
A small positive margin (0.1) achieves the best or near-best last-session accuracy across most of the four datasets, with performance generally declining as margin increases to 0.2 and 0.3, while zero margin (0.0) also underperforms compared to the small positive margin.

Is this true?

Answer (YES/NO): NO